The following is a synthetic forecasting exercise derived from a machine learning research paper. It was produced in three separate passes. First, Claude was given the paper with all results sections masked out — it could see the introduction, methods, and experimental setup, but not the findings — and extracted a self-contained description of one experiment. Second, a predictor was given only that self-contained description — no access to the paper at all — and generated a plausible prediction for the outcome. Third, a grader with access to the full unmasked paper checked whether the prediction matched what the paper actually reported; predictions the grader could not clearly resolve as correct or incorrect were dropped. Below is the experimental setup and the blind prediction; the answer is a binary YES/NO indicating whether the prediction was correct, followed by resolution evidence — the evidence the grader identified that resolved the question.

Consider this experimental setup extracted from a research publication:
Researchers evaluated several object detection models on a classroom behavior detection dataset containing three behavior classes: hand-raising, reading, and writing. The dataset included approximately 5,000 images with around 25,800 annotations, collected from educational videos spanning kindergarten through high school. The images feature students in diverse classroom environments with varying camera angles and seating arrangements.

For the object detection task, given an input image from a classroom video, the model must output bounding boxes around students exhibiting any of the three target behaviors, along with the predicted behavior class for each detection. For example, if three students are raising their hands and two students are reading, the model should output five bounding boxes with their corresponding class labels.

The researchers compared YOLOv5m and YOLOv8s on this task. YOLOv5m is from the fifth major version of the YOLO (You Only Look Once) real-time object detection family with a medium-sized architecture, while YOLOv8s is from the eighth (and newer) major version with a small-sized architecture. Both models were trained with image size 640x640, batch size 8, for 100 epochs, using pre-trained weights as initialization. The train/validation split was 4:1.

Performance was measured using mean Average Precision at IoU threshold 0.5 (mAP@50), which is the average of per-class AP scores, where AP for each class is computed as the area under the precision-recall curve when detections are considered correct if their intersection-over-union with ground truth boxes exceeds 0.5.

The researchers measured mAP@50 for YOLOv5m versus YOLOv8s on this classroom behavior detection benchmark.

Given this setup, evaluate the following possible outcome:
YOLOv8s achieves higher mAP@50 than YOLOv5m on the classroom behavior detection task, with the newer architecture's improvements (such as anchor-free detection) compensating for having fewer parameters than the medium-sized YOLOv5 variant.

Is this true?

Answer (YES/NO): NO